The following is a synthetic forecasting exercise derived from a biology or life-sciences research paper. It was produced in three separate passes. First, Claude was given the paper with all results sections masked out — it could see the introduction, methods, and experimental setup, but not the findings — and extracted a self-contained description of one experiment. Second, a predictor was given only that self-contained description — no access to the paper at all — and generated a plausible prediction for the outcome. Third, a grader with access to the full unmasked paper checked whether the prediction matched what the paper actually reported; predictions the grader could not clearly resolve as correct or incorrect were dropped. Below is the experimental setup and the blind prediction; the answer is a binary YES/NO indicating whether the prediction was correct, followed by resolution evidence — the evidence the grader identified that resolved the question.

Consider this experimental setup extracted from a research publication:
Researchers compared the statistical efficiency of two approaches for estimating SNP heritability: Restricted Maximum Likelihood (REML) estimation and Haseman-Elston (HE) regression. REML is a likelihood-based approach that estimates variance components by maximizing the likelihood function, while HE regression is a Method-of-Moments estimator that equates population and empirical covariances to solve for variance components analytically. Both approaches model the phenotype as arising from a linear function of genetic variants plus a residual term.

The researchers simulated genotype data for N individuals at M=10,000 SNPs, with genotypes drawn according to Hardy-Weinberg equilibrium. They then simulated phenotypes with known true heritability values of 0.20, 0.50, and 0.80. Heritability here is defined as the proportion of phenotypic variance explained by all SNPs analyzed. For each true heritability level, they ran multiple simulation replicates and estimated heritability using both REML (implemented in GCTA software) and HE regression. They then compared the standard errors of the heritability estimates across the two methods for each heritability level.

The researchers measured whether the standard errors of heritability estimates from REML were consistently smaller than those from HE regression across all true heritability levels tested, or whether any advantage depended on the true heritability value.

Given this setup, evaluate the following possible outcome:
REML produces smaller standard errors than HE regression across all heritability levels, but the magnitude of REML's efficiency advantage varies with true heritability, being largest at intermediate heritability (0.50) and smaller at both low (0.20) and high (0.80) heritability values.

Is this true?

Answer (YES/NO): NO